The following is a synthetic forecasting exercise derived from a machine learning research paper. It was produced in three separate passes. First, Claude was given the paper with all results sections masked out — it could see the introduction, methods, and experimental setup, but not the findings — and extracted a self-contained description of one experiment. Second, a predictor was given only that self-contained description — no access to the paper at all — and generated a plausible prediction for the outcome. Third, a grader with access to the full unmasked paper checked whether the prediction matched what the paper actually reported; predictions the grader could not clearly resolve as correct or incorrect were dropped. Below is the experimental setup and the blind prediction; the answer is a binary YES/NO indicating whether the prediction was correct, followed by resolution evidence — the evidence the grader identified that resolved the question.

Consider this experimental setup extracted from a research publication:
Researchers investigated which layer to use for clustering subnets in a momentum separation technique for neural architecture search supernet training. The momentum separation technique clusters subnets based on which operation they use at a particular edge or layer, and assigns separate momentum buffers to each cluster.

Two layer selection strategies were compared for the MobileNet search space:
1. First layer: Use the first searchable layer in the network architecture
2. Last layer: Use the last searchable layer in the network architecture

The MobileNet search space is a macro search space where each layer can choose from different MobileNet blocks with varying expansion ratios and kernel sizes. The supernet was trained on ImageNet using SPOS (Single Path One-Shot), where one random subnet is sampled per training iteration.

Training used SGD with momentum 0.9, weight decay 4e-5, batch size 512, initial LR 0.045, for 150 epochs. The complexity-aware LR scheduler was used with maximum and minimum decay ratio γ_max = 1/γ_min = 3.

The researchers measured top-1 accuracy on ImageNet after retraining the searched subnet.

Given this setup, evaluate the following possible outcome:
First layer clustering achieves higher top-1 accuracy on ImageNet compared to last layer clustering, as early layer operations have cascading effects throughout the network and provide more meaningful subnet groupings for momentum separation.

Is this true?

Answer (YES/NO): YES